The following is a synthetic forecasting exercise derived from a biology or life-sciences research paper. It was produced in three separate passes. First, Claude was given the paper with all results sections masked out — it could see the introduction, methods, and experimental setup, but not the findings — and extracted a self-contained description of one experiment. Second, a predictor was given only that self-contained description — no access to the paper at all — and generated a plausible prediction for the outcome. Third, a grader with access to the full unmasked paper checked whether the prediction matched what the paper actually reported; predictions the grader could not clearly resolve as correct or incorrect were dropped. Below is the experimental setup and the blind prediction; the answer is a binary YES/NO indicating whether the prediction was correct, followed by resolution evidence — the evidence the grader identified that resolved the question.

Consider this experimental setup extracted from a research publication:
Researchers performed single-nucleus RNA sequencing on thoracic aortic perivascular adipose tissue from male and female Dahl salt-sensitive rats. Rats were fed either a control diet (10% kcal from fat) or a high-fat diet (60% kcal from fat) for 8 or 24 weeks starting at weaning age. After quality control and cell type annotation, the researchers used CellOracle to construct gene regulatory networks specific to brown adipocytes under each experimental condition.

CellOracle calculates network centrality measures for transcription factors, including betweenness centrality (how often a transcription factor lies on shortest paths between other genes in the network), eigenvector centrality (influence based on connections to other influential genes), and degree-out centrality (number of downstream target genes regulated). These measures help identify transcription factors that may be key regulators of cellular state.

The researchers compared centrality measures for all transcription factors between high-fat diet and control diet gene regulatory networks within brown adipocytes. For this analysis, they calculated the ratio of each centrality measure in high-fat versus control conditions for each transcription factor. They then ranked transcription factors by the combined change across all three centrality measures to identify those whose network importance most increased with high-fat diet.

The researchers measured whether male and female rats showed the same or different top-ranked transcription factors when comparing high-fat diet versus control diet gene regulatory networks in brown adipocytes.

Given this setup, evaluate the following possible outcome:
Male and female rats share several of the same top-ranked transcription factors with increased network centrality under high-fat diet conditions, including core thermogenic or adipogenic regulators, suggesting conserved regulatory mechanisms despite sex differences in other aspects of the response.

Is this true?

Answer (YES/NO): NO